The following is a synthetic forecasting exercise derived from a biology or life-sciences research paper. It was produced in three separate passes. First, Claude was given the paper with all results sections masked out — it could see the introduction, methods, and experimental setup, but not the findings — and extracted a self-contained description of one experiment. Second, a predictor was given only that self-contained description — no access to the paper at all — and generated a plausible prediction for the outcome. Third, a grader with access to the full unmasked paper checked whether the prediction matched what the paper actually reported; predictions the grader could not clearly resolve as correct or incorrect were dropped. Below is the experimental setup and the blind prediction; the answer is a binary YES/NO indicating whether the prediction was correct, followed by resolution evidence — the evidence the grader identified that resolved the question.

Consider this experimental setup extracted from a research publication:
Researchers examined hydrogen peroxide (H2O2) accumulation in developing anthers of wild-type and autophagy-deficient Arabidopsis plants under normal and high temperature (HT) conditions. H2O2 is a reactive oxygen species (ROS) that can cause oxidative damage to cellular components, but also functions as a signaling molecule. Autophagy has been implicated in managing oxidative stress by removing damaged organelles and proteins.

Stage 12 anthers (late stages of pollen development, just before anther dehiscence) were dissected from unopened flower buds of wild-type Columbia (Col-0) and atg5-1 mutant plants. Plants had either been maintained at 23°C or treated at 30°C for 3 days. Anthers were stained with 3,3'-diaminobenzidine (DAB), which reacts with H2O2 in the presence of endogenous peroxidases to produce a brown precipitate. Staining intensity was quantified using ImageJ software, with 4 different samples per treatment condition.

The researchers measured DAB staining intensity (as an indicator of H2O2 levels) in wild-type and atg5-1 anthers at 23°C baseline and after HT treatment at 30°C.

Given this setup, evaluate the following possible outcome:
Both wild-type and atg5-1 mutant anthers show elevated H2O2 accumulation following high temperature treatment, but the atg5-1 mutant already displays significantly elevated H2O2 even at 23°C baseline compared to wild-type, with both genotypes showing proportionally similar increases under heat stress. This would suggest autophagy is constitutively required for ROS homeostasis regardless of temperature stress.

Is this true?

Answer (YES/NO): YES